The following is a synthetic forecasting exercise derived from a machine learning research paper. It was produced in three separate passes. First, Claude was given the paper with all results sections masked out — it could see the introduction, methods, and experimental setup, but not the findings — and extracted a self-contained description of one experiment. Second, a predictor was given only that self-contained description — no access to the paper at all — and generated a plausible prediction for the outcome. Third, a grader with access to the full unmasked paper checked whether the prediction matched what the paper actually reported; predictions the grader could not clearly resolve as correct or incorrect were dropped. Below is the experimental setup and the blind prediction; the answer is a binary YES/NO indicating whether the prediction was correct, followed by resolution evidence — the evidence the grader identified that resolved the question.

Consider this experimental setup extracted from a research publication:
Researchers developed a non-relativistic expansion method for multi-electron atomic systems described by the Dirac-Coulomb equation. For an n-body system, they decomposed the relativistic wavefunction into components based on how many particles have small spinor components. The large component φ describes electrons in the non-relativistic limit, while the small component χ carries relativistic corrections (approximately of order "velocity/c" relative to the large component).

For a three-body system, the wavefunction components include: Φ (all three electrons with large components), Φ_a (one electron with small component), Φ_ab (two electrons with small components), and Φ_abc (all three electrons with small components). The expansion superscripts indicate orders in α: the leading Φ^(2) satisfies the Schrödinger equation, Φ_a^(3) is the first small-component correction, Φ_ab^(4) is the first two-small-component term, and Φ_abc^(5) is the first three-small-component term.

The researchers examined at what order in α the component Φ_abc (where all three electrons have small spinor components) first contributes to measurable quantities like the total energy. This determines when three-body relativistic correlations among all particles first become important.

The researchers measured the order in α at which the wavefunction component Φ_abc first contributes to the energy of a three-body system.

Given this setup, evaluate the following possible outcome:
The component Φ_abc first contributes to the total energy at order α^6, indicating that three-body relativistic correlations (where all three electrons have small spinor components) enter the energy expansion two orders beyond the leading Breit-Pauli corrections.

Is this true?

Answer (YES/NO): YES